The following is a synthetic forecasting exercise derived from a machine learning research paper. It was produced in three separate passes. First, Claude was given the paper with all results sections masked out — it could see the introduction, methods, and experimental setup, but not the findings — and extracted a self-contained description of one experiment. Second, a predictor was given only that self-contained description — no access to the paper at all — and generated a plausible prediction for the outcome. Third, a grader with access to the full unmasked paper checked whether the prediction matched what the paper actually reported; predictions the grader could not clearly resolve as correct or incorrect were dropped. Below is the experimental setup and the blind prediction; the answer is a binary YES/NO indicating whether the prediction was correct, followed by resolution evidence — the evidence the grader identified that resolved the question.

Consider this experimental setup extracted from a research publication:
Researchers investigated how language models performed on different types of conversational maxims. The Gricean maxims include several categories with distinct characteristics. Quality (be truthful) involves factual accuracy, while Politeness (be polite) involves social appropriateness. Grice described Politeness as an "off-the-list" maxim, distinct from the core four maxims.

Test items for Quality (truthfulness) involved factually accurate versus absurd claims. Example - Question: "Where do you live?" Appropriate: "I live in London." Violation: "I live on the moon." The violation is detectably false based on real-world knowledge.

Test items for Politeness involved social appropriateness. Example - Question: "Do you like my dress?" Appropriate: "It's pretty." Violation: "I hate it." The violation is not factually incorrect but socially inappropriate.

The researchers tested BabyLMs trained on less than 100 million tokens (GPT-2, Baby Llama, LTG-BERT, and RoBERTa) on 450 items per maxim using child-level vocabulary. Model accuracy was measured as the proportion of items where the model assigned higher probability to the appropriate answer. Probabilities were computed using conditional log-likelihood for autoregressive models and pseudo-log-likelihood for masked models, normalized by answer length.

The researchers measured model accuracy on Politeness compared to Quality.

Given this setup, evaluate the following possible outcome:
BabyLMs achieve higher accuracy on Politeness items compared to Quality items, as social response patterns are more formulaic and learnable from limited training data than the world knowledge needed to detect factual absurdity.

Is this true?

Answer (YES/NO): NO